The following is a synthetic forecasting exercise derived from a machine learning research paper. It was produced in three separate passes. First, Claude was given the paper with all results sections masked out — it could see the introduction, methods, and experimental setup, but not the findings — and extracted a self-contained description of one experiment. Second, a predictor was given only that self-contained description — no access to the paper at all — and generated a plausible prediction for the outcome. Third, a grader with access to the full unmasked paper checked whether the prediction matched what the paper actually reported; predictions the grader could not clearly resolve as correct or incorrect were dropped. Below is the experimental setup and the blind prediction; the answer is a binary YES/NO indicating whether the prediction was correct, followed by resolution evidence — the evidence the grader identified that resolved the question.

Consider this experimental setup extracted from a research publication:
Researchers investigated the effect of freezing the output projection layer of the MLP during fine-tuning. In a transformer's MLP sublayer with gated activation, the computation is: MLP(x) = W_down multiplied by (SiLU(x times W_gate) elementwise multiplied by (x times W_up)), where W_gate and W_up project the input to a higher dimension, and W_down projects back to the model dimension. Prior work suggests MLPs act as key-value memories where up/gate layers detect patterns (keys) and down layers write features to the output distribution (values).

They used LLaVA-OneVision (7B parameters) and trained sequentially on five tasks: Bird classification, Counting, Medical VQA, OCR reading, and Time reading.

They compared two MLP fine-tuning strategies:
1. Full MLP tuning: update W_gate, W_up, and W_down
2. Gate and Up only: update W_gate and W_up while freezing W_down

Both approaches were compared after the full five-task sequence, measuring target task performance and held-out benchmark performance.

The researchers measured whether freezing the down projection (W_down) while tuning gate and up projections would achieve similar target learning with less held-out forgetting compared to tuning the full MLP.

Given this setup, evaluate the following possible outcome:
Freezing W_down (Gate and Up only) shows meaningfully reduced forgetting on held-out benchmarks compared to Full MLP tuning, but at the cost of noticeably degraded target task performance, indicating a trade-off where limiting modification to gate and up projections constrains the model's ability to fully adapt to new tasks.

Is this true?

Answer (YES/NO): NO